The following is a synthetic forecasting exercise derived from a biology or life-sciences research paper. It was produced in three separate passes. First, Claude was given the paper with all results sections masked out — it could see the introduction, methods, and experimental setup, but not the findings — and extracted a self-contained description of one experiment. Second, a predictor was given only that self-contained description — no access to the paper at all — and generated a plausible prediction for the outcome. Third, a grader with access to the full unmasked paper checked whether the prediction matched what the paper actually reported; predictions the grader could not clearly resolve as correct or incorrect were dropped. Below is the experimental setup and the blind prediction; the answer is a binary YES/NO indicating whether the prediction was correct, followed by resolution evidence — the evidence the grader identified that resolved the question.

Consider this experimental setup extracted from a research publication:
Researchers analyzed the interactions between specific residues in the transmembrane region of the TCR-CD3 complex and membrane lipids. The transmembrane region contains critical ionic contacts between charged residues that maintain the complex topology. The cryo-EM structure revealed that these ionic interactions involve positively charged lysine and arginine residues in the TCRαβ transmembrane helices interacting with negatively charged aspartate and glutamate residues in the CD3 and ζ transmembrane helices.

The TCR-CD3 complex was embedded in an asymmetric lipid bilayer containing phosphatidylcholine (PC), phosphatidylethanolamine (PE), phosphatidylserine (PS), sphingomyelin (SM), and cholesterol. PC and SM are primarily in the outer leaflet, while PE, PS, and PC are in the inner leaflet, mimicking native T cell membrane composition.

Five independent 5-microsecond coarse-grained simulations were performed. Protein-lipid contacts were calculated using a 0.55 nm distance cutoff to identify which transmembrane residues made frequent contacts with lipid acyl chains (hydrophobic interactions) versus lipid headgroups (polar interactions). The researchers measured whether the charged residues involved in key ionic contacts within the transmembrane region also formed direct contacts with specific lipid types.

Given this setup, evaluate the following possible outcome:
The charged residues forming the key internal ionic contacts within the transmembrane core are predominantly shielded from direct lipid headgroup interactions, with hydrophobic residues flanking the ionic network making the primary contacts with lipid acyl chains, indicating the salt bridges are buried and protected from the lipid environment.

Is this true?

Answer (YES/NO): NO